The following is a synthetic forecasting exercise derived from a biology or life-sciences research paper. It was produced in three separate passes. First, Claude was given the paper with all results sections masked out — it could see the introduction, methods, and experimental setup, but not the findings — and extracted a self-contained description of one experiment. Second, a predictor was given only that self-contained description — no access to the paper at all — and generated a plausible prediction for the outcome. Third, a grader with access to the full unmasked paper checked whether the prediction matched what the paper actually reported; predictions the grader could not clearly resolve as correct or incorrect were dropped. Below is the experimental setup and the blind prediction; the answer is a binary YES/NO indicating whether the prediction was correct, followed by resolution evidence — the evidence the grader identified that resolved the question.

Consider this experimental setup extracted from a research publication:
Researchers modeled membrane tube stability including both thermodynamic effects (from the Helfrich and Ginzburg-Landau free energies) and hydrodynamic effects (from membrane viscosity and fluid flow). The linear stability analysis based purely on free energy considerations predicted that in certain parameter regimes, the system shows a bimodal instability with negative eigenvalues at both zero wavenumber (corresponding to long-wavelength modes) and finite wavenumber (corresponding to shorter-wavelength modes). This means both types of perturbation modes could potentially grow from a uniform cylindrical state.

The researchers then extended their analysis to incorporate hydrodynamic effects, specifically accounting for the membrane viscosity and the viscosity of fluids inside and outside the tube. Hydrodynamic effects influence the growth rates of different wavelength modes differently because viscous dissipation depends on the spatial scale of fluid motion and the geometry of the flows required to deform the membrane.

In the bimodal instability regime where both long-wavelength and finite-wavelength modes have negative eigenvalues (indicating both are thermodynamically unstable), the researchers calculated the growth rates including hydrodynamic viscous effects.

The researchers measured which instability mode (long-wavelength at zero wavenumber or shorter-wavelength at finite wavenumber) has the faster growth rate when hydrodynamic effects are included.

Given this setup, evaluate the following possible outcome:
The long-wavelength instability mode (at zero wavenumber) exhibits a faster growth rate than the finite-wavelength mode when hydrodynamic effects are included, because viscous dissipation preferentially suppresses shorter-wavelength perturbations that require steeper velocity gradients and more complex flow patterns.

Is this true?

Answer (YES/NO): NO